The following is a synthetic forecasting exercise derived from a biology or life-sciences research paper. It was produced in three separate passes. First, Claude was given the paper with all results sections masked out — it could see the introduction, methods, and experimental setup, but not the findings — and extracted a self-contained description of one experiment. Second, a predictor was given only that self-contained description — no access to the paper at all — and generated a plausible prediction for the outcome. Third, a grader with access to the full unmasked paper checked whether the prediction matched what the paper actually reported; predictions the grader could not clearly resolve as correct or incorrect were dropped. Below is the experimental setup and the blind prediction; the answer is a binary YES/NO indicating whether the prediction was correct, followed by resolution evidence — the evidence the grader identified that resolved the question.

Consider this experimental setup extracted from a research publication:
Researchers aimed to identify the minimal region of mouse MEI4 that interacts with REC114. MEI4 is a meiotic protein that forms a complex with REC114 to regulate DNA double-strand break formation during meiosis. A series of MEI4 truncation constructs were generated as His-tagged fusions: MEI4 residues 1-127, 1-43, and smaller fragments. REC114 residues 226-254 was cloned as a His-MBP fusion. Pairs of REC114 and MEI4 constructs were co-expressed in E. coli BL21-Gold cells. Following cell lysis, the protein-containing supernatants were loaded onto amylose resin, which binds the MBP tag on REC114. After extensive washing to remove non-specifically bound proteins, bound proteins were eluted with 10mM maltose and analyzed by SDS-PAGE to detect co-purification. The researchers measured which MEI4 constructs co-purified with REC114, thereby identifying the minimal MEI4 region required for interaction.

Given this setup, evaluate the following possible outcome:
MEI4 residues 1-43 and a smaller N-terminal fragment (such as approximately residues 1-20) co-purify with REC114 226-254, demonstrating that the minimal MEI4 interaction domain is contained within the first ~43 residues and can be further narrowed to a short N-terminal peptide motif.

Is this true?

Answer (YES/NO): NO